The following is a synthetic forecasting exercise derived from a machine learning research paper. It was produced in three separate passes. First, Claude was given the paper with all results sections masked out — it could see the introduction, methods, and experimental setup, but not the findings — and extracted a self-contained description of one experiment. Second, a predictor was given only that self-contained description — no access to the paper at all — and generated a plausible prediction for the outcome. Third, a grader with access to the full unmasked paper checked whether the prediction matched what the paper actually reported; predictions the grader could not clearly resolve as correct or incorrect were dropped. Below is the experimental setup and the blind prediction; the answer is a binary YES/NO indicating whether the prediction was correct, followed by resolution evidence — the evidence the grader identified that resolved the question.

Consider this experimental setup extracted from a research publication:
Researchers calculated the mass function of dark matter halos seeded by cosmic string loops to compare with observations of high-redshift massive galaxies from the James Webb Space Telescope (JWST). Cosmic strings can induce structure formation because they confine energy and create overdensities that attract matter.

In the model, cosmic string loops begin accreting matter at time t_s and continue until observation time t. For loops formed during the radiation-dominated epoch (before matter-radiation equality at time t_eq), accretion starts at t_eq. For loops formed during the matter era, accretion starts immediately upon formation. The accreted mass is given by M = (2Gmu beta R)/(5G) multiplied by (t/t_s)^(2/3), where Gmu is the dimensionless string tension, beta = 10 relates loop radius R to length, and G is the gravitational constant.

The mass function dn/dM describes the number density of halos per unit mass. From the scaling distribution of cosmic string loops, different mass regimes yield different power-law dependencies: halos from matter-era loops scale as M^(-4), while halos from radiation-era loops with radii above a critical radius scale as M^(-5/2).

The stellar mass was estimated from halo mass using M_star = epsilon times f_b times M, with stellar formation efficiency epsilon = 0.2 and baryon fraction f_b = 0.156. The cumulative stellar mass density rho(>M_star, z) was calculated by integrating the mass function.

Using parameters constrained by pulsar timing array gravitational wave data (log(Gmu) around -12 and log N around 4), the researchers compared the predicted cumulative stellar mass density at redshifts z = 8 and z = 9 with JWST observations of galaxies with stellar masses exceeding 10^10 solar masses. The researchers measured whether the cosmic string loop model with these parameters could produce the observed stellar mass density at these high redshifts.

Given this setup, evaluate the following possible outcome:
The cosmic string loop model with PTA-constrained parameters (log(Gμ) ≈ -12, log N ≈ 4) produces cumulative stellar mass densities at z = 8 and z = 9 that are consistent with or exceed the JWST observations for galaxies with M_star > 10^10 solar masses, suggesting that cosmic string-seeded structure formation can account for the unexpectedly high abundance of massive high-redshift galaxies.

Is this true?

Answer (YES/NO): NO